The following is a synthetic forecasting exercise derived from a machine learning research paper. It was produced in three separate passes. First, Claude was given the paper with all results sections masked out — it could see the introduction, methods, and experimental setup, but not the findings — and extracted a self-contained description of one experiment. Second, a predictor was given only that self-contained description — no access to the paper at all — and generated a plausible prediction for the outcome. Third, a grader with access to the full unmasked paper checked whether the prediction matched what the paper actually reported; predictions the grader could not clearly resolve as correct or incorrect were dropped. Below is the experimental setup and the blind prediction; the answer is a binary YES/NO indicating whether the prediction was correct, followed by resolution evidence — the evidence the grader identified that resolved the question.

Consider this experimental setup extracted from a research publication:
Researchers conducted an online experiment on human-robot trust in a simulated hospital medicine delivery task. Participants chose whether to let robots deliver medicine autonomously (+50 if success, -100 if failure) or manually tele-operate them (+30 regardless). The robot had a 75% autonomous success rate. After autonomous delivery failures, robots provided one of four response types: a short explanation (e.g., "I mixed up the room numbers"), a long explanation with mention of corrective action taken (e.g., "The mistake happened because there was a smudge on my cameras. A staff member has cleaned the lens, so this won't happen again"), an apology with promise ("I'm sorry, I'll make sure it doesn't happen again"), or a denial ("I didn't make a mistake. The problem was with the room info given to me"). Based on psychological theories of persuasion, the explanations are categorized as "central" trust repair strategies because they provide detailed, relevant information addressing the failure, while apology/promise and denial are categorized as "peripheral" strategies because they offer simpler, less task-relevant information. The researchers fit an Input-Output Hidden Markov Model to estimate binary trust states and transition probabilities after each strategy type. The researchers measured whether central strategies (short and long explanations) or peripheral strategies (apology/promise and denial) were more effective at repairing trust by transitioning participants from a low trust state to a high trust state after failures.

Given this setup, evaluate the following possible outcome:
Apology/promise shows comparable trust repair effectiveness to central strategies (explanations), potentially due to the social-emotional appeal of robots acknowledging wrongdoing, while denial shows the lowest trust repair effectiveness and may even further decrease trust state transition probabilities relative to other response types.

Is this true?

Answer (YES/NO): NO